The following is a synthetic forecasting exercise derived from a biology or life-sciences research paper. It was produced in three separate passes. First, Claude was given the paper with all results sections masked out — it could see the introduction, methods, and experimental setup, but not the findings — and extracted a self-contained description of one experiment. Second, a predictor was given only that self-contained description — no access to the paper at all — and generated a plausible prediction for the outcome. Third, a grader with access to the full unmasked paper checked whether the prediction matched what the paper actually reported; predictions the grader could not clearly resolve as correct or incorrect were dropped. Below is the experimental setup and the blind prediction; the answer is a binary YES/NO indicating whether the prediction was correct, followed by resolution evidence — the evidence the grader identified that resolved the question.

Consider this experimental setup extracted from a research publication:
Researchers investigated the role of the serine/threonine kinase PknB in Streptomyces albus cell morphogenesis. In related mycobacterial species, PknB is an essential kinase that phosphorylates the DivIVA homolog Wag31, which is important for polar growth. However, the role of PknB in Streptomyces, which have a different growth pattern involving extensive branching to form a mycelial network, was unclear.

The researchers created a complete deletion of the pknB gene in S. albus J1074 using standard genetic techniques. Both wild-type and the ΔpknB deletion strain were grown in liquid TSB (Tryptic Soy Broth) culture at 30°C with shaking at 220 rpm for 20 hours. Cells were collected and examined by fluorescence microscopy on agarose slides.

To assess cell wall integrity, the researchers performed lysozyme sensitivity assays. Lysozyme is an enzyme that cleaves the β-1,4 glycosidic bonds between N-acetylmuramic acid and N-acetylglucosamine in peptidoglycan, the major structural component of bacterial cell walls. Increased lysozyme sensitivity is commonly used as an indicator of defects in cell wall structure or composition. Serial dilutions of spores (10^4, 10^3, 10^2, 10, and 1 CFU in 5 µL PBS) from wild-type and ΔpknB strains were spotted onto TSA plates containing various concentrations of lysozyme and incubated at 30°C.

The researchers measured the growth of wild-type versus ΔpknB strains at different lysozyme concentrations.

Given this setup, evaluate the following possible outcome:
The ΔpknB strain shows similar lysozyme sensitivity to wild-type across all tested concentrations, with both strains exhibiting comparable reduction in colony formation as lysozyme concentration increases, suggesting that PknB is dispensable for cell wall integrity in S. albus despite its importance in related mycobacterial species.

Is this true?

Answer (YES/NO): YES